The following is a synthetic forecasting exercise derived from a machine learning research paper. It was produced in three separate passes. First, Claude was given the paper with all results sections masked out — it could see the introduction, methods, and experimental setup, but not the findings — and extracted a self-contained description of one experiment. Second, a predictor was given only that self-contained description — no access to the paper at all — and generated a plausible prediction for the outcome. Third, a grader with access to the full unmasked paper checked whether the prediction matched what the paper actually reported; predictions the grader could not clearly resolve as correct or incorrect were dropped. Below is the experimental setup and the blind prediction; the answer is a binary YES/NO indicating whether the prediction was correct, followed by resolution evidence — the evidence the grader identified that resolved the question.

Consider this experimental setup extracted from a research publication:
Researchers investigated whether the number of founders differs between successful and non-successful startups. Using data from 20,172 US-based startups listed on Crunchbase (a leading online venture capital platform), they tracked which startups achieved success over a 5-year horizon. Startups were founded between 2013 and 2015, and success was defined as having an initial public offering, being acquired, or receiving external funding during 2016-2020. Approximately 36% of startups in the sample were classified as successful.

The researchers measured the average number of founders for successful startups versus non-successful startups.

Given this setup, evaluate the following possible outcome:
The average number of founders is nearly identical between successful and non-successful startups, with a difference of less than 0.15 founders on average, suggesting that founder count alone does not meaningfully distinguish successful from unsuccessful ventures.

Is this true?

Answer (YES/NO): NO